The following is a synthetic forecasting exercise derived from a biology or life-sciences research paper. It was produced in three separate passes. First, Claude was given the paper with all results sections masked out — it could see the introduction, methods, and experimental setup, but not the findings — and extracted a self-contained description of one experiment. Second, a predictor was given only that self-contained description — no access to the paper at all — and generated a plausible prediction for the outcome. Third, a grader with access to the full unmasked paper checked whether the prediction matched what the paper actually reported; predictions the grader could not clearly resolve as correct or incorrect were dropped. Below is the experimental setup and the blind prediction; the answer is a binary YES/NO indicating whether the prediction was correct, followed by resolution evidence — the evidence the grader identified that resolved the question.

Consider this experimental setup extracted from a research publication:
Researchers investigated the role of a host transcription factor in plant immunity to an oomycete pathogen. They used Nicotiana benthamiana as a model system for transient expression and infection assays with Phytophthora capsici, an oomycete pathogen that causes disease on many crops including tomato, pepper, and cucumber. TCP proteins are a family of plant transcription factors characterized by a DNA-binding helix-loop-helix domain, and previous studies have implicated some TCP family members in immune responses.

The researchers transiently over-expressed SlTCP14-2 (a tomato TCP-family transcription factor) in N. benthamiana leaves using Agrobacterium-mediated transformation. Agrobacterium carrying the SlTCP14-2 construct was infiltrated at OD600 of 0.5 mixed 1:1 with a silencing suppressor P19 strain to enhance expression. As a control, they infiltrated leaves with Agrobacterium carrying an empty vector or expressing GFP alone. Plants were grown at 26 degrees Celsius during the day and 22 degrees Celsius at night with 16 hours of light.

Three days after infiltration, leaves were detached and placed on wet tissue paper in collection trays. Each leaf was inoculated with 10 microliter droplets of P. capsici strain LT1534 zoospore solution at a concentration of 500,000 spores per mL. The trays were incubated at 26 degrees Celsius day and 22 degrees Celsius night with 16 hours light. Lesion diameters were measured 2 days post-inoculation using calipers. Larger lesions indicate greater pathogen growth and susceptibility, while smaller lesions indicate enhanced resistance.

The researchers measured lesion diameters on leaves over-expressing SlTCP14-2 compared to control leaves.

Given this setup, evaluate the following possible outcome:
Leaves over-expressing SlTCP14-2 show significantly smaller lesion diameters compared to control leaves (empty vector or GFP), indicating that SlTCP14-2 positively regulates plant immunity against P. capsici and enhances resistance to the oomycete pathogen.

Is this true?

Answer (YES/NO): YES